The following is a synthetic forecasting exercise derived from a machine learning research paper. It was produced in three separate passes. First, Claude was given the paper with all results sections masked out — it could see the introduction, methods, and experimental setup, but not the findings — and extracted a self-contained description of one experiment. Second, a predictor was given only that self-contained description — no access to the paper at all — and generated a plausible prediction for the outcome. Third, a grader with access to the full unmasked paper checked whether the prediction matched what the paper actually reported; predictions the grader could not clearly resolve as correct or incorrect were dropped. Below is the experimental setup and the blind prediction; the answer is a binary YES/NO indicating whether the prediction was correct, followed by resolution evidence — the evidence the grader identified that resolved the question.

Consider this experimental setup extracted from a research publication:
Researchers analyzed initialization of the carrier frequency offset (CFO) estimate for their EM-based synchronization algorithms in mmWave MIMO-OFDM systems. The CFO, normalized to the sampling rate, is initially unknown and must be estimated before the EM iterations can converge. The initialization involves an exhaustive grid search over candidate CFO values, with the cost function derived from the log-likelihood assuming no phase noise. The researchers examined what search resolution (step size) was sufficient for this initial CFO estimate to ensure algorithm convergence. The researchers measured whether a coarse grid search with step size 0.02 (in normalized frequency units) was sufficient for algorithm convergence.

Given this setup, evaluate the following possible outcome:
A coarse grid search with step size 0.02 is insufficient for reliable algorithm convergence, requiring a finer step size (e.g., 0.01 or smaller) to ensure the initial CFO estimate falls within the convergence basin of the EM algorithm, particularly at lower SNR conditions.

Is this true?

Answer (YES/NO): NO